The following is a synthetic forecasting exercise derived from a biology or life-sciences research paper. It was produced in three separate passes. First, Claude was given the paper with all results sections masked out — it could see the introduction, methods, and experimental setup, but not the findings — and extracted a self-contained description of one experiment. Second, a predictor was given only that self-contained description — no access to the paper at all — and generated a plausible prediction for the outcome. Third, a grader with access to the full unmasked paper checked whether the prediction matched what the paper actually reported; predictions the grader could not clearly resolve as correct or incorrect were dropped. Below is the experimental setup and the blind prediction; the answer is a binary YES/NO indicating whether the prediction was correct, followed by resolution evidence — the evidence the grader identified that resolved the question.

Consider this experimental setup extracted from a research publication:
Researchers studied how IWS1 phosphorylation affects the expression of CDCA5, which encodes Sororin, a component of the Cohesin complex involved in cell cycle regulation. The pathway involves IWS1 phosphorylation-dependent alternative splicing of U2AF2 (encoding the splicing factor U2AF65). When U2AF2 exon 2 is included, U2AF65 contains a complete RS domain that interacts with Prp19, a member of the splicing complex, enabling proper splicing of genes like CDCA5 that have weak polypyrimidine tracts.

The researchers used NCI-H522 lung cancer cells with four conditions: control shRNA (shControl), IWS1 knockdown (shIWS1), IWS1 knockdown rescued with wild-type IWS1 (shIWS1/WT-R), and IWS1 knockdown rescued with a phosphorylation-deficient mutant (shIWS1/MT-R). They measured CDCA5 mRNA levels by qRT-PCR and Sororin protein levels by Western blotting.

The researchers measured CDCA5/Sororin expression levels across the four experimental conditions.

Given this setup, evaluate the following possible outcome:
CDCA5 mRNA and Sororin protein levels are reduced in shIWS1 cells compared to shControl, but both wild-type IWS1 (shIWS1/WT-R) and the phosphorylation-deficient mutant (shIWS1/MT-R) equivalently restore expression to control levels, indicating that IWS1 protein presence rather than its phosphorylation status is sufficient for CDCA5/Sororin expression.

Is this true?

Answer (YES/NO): NO